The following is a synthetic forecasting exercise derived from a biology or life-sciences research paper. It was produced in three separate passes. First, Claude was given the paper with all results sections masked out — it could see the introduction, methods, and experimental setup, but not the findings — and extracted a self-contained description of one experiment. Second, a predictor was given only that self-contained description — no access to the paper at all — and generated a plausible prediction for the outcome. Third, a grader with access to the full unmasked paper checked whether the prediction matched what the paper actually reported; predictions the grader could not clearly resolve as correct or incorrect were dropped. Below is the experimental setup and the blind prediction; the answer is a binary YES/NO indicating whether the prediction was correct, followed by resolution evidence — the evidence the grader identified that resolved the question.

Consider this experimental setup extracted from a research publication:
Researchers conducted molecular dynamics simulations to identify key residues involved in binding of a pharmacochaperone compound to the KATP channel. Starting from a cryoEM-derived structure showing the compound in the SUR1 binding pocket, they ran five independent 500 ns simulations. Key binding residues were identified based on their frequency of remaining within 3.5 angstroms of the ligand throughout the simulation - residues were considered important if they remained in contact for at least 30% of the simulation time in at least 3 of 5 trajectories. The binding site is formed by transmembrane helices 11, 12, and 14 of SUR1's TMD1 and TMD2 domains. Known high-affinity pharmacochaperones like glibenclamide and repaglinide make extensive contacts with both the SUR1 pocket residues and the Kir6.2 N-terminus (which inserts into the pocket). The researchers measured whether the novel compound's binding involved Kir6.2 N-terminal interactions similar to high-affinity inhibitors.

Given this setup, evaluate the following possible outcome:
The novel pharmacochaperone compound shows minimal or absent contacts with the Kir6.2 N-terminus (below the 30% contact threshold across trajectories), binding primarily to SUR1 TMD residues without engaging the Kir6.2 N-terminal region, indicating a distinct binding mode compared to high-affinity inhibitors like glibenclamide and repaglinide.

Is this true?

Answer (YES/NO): NO